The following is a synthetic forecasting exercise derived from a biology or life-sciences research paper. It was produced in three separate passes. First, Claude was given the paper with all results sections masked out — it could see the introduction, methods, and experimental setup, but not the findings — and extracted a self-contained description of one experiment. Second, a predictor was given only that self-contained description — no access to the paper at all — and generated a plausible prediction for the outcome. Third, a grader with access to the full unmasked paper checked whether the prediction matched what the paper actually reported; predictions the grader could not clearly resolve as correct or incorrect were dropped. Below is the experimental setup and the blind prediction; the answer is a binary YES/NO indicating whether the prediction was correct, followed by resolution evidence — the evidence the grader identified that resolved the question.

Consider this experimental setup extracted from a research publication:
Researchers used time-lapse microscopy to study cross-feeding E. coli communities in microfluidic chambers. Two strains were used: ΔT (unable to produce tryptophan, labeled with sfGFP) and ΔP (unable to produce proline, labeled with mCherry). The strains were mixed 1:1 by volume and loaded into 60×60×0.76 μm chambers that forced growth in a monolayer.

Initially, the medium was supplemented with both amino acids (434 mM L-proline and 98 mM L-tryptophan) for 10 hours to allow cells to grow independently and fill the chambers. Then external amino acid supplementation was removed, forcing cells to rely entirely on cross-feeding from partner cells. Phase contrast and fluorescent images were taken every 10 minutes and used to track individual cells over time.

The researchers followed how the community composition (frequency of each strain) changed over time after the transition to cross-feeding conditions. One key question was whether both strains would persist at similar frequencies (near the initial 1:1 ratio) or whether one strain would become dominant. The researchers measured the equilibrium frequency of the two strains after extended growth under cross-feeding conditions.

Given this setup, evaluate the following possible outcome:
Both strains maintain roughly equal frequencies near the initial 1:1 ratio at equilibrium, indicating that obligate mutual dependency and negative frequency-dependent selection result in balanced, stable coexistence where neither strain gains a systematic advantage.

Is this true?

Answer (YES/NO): NO